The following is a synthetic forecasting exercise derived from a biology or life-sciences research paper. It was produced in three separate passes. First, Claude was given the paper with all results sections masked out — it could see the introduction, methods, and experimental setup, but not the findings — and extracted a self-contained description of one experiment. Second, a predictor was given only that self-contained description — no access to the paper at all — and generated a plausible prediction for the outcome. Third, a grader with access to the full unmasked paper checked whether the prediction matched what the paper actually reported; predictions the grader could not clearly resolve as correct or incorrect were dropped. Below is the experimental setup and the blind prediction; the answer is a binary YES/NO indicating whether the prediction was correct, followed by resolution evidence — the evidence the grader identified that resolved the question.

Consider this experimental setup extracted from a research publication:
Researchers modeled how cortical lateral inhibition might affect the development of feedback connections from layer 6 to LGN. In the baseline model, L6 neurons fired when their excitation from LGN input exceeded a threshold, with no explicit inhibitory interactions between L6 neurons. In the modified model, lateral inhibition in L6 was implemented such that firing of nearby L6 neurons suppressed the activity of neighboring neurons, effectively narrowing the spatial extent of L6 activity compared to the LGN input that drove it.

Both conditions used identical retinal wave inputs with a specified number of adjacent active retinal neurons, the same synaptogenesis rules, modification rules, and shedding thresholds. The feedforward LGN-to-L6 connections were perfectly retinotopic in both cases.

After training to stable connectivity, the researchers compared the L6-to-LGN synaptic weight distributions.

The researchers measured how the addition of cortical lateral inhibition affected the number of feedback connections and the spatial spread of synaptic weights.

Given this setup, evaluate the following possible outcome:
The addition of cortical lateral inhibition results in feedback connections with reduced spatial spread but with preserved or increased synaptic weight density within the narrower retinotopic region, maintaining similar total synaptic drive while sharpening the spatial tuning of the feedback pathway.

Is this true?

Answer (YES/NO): NO